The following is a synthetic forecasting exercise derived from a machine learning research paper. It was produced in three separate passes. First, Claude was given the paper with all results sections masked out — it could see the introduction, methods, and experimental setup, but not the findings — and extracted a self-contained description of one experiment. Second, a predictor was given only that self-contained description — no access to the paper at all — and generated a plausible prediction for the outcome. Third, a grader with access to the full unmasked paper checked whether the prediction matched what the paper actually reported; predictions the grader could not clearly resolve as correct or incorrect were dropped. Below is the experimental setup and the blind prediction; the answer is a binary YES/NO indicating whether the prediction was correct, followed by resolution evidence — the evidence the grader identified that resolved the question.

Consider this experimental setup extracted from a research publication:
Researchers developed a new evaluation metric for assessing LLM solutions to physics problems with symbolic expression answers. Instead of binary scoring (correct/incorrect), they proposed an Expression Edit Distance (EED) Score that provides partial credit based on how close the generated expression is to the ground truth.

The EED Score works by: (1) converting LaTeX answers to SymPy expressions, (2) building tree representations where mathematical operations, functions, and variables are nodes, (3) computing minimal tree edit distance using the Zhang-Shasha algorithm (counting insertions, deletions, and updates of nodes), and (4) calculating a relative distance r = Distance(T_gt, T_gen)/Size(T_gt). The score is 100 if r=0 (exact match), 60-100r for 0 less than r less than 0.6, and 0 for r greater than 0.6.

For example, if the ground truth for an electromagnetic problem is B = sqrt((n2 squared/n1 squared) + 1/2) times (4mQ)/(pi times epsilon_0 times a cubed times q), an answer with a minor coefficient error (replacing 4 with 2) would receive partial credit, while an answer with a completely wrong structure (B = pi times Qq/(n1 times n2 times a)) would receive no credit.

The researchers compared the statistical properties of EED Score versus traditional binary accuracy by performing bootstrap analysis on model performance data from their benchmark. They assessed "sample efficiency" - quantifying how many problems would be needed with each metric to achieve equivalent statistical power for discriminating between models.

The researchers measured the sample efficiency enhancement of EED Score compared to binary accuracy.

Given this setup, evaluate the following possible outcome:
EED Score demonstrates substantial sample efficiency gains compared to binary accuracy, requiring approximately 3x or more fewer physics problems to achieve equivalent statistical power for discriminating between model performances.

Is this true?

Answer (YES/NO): NO